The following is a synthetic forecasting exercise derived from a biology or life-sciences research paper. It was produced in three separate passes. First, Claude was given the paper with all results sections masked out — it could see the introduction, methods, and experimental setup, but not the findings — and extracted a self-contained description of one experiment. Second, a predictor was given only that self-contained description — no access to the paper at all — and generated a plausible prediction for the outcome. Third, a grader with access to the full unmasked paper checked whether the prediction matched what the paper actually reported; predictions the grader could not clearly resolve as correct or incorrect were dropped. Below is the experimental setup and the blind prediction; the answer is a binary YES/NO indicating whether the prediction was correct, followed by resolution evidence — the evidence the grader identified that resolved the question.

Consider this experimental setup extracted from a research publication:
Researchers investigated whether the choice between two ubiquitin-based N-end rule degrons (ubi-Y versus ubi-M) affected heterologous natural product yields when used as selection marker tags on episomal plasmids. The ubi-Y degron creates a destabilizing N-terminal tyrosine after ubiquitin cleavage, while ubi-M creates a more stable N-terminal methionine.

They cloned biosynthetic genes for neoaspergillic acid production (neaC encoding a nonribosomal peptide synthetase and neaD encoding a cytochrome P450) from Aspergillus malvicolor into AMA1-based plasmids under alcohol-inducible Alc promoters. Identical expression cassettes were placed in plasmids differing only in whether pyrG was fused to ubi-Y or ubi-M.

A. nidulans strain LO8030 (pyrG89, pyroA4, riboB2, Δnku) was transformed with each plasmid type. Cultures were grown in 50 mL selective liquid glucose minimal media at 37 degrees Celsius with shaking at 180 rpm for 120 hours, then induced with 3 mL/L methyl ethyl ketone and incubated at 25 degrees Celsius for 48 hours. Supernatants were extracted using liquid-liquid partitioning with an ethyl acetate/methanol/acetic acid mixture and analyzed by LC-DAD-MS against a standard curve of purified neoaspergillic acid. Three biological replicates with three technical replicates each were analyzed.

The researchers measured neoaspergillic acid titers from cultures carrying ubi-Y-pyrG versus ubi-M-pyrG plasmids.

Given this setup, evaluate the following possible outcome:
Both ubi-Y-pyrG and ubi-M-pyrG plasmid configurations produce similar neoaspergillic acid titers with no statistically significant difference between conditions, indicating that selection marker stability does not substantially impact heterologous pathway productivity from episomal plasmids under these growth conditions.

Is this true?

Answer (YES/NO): YES